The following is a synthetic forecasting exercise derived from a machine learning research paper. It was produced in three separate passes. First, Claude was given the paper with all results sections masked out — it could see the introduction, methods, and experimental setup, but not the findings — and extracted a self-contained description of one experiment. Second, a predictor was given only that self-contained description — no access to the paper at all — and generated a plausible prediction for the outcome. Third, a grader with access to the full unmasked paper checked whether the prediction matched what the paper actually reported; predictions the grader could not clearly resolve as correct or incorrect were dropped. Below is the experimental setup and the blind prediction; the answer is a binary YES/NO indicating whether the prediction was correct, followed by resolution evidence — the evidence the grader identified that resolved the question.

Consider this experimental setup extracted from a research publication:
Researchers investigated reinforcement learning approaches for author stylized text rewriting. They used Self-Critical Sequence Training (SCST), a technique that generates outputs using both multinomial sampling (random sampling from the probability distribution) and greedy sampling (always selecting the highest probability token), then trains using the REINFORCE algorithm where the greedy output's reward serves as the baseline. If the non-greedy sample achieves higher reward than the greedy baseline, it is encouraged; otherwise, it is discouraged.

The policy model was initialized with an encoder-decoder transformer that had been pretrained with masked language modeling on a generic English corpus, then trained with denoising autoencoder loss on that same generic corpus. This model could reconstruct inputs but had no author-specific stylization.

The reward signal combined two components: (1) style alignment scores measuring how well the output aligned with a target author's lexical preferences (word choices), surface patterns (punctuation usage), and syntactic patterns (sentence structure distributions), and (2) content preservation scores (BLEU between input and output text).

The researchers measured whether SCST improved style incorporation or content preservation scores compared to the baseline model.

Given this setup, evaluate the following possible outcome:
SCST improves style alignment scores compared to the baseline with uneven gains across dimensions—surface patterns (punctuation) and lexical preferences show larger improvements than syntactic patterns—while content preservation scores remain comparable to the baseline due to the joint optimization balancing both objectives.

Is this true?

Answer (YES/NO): NO